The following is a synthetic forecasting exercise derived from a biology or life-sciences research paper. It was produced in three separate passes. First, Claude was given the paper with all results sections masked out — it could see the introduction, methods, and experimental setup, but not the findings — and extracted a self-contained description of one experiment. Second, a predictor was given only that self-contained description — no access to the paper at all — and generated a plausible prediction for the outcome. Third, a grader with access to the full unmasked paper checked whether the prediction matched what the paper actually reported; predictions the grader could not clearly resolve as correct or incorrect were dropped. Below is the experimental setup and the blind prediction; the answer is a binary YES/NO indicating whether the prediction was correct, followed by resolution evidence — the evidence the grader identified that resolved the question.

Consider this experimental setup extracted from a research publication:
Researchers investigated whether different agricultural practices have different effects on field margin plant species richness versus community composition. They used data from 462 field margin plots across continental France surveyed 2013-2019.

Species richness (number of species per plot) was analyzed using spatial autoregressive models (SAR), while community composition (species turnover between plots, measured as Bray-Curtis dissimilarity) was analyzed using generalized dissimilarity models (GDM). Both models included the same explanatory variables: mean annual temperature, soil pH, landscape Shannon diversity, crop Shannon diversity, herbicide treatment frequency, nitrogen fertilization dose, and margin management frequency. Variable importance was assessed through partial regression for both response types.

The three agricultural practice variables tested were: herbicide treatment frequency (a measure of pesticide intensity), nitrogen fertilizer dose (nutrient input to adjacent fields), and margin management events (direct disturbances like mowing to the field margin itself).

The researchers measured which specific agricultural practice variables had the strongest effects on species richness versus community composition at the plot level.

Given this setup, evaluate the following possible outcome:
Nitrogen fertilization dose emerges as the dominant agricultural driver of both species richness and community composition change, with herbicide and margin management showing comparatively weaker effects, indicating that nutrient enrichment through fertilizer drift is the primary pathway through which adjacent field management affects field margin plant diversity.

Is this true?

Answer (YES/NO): NO